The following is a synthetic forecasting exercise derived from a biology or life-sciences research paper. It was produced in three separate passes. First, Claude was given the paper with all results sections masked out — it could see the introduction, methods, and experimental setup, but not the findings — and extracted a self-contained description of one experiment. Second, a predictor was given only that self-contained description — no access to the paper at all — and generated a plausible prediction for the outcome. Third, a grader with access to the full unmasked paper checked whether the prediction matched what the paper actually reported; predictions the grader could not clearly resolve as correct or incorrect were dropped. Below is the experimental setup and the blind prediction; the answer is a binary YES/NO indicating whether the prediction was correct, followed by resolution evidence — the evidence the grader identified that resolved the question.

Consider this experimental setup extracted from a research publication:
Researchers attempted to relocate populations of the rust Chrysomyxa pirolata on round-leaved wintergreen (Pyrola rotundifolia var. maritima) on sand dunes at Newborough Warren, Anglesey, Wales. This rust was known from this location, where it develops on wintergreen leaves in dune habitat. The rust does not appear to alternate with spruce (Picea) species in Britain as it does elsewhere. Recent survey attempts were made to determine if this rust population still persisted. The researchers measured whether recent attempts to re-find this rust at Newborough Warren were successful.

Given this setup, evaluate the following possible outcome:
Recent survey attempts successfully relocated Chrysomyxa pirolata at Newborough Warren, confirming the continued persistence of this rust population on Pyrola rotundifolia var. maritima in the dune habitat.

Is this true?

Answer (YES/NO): NO